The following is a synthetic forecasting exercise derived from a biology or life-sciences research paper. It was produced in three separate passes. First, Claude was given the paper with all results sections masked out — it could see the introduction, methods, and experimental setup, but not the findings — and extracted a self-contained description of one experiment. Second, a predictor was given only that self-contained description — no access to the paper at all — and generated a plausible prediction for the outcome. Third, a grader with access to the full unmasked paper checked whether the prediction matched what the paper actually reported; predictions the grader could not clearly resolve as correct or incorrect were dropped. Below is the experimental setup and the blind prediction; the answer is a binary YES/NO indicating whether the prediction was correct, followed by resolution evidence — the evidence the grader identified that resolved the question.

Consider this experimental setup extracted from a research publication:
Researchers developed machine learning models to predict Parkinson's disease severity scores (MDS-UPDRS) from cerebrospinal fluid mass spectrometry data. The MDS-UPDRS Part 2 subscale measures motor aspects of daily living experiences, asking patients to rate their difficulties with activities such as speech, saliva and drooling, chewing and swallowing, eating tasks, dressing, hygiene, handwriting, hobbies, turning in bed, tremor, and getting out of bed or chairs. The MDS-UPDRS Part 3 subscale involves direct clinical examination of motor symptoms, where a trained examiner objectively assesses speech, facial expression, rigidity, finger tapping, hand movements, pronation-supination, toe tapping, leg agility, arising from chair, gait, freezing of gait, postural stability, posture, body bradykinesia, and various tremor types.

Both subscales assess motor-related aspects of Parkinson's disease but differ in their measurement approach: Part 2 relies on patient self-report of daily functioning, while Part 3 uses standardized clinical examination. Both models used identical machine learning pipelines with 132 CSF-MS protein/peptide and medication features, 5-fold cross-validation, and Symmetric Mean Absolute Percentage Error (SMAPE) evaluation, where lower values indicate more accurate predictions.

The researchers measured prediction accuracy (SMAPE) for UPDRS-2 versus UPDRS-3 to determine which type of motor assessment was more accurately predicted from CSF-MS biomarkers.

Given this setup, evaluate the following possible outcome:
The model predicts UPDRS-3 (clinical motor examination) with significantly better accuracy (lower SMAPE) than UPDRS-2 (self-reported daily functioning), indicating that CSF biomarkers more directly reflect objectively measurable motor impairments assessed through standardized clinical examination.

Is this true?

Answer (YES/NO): YES